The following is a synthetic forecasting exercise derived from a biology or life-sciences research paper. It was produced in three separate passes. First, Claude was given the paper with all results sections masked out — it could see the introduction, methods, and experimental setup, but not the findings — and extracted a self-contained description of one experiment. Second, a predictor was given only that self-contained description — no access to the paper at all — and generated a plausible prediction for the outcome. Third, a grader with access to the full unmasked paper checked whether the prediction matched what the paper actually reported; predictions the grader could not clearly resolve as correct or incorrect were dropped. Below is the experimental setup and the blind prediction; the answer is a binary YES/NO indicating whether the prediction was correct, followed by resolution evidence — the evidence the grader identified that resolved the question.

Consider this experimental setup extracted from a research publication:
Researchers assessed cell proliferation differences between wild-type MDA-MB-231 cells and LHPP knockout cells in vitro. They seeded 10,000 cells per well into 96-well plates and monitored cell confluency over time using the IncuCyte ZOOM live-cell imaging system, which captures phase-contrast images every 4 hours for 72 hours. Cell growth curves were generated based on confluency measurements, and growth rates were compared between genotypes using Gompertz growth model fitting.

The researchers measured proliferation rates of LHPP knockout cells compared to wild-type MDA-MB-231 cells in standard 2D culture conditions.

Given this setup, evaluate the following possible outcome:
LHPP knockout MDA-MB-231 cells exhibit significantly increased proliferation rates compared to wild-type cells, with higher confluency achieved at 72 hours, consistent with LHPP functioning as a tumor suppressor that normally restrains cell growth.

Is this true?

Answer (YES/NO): NO